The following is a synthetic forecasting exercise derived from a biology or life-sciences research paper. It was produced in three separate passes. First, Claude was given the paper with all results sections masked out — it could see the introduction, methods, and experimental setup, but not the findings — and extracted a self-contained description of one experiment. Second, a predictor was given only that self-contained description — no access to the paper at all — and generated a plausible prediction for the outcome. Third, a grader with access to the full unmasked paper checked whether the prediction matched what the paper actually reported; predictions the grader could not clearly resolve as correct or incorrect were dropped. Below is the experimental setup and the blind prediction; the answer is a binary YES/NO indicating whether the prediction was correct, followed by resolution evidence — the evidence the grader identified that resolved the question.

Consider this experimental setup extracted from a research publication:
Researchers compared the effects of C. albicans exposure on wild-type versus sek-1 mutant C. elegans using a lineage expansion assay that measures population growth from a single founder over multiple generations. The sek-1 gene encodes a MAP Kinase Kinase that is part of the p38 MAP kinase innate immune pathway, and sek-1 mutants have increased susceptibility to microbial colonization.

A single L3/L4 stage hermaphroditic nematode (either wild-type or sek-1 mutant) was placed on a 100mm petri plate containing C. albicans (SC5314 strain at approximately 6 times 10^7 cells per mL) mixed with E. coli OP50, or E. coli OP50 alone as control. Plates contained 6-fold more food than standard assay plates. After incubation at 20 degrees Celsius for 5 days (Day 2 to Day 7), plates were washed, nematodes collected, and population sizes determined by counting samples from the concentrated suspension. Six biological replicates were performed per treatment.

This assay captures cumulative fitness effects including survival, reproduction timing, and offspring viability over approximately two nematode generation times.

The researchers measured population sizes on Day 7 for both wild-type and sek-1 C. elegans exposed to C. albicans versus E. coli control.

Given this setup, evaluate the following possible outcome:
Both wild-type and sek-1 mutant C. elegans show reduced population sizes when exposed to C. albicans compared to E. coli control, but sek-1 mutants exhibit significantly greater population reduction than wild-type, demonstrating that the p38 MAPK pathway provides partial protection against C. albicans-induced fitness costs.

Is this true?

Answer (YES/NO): YES